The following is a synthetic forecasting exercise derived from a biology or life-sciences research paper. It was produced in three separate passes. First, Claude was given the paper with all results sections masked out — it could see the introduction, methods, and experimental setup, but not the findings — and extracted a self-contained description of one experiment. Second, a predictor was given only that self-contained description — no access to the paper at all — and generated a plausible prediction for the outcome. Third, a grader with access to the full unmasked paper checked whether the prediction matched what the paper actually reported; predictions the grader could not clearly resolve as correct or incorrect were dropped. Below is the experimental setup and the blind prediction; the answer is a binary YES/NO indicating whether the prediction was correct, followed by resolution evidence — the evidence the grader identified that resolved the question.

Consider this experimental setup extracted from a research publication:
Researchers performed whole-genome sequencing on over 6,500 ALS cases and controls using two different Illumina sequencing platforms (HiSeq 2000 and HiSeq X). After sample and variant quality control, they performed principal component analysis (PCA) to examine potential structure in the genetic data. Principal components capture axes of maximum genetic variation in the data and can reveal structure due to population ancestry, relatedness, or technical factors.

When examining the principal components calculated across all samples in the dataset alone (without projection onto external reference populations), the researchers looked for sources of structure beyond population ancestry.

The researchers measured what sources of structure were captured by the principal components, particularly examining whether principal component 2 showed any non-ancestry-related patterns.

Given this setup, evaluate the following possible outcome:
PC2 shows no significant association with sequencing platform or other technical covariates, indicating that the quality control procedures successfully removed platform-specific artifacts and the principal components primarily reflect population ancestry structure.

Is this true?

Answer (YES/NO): NO